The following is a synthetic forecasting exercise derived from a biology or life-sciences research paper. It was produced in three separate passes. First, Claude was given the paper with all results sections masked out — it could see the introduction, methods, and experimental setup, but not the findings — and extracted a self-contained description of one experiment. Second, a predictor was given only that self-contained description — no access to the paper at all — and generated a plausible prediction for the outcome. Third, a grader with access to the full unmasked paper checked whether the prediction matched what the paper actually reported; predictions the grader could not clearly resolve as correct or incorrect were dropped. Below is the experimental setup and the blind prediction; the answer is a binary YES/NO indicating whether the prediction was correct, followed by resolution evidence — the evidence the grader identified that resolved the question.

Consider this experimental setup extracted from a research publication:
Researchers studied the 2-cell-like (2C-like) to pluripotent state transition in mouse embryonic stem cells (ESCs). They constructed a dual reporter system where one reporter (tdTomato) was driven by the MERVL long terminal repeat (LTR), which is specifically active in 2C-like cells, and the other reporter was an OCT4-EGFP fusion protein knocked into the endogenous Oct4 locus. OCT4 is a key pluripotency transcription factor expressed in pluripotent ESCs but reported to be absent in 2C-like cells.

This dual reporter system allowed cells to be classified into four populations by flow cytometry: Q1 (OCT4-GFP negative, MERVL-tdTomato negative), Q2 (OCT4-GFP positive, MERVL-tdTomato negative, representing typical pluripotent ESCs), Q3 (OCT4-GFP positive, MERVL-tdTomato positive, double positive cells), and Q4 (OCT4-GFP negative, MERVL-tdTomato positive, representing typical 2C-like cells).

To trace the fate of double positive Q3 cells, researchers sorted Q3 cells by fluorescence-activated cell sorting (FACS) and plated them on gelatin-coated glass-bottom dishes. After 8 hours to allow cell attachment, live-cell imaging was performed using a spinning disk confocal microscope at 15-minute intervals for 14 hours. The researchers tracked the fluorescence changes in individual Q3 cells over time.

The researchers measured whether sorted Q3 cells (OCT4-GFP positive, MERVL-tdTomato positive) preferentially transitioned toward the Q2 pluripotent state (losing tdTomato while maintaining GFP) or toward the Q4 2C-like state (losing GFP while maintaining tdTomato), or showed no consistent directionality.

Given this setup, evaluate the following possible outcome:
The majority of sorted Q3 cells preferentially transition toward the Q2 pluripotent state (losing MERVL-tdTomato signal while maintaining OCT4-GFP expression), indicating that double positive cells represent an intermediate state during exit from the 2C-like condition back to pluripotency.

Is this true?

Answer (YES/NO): YES